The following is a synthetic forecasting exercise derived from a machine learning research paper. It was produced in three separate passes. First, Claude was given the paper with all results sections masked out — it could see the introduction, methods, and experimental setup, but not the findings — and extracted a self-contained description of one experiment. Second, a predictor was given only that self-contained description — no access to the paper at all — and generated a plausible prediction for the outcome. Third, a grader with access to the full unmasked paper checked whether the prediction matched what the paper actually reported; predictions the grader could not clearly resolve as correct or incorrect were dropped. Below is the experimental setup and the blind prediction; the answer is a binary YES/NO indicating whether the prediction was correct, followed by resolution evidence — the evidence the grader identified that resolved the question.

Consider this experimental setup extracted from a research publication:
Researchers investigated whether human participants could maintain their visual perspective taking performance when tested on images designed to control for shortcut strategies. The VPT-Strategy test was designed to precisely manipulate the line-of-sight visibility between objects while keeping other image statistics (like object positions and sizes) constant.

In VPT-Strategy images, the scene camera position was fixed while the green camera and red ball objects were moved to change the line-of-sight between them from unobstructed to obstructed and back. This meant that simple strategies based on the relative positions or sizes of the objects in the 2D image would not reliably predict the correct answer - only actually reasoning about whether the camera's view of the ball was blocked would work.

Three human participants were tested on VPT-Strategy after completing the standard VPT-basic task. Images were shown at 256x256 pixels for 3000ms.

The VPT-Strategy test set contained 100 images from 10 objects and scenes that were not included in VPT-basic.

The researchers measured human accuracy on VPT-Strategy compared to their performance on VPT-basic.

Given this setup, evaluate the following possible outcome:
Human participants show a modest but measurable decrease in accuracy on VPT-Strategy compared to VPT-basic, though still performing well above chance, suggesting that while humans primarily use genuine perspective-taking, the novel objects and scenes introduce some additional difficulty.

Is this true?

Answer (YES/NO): NO